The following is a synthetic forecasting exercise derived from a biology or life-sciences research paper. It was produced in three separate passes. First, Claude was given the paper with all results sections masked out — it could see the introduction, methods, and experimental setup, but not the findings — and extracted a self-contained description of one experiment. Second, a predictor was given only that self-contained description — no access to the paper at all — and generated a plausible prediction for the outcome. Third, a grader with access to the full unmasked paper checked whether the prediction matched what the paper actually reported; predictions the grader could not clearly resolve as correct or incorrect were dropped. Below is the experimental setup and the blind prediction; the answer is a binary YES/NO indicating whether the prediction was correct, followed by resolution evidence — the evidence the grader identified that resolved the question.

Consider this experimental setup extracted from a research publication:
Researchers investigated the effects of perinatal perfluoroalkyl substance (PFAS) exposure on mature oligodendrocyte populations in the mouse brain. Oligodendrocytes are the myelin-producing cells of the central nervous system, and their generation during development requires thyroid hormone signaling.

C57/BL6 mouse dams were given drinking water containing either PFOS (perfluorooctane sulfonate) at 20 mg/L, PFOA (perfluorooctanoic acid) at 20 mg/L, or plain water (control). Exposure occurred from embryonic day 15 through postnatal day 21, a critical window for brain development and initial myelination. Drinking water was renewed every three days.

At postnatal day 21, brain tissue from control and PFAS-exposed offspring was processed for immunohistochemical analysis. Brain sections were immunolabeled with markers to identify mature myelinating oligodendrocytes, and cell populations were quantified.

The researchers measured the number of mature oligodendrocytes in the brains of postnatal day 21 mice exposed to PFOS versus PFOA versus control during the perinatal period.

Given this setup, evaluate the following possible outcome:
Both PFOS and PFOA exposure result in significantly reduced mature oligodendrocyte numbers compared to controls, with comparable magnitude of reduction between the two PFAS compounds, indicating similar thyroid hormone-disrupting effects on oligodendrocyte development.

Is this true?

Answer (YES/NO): NO